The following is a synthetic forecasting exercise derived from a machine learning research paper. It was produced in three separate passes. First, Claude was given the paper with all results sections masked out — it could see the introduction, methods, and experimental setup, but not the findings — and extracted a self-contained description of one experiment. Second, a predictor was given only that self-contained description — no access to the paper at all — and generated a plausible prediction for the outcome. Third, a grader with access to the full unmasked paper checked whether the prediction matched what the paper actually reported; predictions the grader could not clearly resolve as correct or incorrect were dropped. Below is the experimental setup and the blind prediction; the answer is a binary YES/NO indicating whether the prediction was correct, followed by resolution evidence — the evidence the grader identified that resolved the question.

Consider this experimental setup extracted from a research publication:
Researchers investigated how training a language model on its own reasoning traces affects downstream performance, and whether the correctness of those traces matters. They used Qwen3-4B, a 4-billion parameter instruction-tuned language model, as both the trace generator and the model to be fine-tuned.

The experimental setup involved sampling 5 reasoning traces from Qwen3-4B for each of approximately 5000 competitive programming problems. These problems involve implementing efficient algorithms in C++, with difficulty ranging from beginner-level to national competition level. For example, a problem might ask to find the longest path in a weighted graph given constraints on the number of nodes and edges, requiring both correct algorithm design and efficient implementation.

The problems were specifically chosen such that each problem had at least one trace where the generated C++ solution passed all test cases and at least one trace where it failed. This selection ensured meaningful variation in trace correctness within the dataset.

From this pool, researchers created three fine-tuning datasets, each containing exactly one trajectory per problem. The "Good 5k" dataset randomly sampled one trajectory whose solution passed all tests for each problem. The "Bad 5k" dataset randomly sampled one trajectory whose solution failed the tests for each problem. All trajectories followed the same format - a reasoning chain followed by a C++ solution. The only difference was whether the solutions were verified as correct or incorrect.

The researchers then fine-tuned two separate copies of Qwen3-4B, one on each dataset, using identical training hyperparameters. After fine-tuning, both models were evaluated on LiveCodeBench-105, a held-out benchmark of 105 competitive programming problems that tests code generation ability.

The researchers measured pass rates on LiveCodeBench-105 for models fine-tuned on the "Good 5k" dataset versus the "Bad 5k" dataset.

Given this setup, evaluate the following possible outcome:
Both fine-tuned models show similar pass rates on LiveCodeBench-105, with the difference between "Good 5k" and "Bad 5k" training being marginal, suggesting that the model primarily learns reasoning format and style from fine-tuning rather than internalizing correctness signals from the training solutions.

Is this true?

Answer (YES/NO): NO